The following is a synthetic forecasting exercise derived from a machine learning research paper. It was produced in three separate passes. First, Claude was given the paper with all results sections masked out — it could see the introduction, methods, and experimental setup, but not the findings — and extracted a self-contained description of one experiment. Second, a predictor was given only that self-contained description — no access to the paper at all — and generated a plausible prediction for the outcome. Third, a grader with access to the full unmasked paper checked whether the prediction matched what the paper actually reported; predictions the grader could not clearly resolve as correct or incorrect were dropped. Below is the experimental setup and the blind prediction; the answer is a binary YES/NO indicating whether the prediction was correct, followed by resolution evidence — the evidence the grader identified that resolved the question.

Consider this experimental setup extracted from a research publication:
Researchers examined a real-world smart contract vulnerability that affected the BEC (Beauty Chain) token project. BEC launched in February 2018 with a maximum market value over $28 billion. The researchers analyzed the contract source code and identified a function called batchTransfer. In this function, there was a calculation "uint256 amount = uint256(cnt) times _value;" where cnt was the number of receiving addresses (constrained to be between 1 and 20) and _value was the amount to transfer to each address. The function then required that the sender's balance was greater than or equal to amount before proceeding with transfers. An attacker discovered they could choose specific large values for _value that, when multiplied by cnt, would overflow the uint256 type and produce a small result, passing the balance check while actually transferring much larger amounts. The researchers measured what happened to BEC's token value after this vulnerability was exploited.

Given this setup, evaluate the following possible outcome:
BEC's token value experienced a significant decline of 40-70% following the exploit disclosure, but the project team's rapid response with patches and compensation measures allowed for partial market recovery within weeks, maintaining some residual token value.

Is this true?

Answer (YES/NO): NO